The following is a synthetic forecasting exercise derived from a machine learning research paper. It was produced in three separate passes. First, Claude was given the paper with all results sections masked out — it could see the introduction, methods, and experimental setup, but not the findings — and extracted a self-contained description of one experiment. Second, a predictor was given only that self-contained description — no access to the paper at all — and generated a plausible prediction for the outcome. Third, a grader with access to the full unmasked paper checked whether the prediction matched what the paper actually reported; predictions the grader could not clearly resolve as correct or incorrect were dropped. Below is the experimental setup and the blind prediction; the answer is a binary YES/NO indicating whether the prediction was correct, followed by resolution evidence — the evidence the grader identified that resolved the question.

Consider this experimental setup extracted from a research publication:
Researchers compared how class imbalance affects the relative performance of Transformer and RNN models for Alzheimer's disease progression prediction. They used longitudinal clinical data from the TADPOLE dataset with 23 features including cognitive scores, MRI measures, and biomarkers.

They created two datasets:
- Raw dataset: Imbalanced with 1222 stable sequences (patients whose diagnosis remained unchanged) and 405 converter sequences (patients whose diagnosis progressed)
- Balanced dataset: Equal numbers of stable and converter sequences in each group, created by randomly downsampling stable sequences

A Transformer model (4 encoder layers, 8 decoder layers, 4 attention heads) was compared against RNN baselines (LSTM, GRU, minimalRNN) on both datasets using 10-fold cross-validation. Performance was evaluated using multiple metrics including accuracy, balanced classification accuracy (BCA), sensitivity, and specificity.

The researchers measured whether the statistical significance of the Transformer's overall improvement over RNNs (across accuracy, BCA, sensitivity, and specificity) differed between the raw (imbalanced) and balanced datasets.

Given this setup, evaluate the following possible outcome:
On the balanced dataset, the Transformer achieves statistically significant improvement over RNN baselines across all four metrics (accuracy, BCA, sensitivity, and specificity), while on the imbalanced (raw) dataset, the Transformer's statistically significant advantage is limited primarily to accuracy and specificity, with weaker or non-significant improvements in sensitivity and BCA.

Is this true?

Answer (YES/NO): NO